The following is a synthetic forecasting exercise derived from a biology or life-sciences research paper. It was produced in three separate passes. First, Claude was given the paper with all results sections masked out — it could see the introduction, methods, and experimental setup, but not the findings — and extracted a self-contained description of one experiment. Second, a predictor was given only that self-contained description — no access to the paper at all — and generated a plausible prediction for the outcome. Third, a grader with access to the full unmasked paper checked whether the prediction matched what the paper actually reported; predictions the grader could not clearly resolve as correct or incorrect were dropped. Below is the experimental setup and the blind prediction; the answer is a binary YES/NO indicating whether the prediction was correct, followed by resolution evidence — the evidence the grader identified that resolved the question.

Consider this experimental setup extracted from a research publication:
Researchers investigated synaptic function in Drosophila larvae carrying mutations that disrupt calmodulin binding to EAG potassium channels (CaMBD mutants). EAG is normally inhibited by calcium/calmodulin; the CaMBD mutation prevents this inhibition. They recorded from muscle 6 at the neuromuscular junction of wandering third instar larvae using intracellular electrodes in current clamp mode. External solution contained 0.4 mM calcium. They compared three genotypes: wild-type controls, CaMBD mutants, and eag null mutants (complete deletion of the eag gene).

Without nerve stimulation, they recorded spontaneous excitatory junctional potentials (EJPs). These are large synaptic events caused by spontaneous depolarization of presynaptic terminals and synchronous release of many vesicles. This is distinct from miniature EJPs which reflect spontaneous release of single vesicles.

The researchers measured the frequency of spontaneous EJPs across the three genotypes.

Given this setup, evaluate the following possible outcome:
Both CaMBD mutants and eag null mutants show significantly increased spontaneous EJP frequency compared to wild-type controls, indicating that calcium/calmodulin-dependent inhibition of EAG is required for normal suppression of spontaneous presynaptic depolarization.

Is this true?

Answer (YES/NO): NO